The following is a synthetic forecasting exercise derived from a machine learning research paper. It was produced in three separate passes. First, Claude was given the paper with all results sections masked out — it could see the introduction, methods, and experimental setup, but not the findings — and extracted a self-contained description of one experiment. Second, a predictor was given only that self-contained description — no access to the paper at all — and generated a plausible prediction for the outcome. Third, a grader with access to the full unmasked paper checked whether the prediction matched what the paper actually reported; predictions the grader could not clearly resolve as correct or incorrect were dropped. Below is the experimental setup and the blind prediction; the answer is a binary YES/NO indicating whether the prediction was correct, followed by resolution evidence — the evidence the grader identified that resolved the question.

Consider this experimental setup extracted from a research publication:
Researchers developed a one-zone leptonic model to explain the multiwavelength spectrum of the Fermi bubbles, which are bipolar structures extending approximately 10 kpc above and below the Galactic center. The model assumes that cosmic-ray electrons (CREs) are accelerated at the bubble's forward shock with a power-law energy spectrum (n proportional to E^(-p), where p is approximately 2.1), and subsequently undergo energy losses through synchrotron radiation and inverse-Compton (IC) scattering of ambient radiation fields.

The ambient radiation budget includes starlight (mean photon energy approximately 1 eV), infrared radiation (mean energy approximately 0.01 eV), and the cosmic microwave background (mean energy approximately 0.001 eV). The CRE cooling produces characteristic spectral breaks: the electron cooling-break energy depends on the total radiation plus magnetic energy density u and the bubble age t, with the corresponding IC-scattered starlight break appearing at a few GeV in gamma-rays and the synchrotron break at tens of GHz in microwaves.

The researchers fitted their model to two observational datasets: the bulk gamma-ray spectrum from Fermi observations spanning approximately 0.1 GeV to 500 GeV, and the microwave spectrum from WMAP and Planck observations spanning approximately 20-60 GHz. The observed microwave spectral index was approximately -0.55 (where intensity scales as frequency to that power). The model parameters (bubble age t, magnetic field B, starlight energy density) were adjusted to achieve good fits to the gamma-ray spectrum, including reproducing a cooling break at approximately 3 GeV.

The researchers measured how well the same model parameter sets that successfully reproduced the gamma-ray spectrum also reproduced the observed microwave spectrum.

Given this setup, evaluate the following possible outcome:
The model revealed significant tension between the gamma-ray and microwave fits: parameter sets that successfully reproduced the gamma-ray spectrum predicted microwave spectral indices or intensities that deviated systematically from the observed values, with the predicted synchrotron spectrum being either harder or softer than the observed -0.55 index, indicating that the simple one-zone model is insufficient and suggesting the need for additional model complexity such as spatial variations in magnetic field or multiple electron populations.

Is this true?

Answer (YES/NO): NO